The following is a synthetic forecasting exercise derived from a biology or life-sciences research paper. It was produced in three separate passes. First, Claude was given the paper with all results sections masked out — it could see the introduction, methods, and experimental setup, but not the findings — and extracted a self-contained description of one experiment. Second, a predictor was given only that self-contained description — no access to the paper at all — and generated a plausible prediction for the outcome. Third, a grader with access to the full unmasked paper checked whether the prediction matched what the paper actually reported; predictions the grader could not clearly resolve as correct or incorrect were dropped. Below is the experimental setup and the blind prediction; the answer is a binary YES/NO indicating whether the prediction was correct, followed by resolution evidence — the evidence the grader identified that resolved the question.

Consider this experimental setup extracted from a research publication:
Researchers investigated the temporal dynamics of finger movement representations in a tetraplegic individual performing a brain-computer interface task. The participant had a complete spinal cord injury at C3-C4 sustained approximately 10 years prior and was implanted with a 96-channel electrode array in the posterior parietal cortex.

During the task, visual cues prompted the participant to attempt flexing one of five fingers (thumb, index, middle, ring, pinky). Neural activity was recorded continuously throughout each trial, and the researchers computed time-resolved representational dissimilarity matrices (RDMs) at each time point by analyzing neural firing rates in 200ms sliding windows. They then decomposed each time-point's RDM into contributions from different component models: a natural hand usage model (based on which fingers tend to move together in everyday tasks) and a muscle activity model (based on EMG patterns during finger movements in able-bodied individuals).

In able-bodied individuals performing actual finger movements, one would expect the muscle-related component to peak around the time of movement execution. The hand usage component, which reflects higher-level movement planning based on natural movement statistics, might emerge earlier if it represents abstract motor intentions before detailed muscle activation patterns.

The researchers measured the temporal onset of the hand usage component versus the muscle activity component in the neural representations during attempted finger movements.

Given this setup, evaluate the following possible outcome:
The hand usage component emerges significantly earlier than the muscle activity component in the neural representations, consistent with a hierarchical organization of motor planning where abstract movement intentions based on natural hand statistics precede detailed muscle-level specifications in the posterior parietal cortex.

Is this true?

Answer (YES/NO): NO